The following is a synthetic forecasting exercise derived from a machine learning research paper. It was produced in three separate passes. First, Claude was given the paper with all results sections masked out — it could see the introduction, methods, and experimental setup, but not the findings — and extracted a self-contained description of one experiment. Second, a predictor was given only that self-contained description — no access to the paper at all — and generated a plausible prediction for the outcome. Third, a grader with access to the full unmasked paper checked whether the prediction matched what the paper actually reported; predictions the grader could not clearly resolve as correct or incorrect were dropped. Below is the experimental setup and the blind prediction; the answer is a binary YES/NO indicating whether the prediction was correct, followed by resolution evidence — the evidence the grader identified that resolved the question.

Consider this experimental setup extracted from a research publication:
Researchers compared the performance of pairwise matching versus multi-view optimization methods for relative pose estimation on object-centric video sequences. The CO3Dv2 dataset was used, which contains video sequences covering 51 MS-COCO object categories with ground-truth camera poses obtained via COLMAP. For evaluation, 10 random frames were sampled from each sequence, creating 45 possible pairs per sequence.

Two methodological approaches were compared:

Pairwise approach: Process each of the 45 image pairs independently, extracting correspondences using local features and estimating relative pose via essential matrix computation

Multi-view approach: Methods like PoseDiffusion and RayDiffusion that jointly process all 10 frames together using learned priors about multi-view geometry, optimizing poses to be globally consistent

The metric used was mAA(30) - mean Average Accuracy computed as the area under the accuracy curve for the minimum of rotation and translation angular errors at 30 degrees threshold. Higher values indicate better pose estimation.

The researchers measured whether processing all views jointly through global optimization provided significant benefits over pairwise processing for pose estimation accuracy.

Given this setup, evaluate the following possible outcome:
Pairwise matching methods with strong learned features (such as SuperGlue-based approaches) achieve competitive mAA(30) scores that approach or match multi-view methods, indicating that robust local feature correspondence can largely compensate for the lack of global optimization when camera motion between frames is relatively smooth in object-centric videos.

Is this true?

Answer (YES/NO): NO